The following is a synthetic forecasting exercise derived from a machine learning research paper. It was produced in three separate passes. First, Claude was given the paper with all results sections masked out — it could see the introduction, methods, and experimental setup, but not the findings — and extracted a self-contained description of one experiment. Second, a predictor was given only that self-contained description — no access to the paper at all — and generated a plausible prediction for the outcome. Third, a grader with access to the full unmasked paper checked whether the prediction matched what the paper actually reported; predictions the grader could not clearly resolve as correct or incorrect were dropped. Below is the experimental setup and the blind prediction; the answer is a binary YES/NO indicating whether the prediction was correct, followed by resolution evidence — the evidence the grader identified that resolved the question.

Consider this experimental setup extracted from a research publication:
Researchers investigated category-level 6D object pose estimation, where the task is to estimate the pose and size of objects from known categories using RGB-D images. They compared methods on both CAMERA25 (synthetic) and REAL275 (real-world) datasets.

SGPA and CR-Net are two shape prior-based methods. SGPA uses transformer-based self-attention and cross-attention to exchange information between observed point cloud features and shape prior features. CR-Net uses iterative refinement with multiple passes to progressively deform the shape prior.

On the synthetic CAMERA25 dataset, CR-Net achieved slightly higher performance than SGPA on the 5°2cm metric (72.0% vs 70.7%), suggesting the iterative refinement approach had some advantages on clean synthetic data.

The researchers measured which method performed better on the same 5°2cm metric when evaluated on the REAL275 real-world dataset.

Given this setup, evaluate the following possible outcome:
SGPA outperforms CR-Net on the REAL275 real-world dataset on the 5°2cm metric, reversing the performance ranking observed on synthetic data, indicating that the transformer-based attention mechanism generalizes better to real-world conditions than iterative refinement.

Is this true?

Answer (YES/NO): YES